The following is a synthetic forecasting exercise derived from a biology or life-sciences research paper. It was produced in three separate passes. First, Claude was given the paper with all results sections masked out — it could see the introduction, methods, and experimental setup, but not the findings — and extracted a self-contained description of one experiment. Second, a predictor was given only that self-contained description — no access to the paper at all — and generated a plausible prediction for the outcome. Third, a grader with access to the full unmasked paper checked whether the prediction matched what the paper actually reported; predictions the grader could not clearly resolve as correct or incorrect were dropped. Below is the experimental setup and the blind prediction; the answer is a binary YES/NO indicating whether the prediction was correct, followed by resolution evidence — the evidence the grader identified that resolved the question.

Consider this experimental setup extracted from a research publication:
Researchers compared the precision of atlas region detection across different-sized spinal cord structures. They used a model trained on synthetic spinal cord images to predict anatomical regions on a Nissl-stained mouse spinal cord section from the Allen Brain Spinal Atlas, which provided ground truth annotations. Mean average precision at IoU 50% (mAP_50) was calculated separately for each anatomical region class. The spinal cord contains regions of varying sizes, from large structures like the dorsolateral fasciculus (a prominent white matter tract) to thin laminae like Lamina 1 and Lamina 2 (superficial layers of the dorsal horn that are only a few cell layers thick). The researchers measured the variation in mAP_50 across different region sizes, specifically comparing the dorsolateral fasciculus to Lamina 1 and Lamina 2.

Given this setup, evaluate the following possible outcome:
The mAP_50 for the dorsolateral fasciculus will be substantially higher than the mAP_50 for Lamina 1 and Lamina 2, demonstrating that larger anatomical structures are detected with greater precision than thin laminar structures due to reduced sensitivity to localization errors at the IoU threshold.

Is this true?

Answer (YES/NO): YES